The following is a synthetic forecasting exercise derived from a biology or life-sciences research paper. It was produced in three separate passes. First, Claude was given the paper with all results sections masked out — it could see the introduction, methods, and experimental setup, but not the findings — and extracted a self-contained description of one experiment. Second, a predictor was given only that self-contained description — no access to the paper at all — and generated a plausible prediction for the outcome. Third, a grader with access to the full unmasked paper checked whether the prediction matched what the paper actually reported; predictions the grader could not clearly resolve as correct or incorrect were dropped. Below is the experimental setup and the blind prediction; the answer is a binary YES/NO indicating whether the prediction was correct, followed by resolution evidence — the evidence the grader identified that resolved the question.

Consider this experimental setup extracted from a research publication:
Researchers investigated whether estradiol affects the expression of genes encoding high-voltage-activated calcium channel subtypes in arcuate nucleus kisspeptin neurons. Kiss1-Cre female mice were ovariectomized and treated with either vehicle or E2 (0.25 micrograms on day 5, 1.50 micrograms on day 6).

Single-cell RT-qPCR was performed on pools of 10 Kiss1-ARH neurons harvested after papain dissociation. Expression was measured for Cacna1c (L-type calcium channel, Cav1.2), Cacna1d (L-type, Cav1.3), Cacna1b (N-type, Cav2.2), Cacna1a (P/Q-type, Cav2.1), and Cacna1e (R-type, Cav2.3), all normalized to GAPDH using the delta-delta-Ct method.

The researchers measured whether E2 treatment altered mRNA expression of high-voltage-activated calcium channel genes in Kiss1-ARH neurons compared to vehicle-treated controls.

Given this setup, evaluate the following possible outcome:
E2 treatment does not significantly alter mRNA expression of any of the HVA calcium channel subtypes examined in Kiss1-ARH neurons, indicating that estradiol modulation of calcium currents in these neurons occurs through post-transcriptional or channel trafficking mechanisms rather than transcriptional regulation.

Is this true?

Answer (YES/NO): NO